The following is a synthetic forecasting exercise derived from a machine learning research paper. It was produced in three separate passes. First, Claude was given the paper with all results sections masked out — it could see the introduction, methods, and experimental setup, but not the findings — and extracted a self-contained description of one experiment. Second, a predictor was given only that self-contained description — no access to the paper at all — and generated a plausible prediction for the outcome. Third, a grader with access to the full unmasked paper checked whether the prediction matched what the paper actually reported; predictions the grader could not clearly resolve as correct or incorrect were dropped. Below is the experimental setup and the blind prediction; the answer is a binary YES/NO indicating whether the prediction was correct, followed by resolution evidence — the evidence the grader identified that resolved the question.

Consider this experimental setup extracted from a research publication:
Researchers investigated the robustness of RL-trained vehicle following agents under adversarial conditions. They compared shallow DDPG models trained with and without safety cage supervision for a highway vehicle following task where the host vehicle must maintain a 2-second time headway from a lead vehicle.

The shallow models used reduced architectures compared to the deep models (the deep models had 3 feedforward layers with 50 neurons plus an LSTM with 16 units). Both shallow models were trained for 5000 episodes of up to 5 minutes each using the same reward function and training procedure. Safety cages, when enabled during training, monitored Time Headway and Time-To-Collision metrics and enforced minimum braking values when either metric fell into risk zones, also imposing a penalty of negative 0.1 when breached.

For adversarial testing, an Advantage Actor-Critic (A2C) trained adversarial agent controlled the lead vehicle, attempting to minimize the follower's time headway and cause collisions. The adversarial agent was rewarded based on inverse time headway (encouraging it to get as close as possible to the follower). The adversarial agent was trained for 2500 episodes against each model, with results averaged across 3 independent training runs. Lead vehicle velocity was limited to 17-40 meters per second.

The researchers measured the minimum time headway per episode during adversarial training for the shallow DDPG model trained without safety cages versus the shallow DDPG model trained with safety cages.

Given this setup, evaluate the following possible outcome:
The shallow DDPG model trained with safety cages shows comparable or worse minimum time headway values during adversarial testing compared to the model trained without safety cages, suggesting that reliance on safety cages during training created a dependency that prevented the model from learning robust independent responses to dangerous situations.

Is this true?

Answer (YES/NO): NO